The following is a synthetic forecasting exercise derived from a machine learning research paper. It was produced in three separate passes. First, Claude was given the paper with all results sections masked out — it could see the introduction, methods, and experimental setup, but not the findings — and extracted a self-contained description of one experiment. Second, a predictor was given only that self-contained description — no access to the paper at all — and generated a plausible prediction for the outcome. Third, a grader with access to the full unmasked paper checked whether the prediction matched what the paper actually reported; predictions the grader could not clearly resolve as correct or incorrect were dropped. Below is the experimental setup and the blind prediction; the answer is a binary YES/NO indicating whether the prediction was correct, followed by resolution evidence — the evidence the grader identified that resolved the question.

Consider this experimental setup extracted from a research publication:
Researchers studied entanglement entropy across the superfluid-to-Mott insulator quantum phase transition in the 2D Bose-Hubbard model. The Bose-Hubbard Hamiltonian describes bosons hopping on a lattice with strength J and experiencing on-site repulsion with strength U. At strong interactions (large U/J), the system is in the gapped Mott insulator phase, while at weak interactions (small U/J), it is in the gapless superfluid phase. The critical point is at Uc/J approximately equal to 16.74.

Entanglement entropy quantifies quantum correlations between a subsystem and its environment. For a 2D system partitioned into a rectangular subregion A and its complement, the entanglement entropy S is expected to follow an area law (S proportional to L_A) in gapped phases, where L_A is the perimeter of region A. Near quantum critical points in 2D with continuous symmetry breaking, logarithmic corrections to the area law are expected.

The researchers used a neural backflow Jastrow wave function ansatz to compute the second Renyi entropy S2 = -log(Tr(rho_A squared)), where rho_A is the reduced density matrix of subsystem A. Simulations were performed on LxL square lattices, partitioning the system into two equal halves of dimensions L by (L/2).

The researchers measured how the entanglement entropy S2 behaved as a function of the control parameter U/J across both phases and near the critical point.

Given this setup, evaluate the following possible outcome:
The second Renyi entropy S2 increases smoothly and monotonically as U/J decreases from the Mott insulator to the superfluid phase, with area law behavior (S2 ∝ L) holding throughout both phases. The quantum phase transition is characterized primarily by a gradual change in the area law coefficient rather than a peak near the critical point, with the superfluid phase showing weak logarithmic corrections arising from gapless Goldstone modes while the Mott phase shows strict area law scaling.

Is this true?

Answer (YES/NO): NO